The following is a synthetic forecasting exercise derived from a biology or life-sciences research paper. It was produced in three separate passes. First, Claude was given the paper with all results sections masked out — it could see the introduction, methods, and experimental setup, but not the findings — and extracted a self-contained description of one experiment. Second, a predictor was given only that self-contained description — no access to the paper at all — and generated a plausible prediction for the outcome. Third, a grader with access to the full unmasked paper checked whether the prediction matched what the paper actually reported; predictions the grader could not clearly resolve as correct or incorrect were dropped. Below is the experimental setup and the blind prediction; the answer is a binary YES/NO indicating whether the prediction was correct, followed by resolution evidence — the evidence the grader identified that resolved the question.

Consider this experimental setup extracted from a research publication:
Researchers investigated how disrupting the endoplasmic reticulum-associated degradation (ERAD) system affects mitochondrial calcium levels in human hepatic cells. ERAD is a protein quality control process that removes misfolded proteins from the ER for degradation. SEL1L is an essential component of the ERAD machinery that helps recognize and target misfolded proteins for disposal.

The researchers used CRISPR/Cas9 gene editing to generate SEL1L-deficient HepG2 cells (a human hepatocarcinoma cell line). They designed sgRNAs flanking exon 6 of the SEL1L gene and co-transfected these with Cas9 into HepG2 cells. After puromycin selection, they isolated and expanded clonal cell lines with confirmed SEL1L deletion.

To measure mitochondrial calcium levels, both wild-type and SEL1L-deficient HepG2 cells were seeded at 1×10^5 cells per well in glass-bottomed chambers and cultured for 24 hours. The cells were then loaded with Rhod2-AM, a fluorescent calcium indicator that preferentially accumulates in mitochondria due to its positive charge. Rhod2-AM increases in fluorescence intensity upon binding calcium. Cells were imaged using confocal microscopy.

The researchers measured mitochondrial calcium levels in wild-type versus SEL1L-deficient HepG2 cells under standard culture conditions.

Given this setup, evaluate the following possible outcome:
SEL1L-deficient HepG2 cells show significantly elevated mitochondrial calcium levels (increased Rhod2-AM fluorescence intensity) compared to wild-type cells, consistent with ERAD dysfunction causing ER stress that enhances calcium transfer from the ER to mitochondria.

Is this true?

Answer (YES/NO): YES